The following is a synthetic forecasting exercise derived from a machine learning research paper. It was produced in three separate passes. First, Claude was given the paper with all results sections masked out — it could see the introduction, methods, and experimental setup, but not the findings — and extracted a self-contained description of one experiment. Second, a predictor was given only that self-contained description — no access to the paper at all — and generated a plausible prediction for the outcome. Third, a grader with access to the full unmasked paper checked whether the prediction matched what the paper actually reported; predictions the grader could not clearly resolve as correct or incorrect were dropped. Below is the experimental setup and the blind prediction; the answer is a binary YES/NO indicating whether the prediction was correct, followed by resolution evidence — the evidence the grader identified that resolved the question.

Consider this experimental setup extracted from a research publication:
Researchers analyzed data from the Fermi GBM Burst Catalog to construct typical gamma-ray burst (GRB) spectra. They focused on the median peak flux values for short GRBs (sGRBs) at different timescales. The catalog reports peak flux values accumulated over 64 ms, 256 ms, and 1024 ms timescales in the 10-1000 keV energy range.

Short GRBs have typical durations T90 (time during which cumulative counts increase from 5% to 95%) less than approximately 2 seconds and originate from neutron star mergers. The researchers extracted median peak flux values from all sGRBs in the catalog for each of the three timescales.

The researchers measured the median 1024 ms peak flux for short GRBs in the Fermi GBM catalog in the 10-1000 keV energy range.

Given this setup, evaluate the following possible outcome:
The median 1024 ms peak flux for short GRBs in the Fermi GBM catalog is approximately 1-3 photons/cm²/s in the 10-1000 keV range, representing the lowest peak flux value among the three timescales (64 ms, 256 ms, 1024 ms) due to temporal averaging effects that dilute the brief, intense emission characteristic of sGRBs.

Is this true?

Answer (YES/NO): YES